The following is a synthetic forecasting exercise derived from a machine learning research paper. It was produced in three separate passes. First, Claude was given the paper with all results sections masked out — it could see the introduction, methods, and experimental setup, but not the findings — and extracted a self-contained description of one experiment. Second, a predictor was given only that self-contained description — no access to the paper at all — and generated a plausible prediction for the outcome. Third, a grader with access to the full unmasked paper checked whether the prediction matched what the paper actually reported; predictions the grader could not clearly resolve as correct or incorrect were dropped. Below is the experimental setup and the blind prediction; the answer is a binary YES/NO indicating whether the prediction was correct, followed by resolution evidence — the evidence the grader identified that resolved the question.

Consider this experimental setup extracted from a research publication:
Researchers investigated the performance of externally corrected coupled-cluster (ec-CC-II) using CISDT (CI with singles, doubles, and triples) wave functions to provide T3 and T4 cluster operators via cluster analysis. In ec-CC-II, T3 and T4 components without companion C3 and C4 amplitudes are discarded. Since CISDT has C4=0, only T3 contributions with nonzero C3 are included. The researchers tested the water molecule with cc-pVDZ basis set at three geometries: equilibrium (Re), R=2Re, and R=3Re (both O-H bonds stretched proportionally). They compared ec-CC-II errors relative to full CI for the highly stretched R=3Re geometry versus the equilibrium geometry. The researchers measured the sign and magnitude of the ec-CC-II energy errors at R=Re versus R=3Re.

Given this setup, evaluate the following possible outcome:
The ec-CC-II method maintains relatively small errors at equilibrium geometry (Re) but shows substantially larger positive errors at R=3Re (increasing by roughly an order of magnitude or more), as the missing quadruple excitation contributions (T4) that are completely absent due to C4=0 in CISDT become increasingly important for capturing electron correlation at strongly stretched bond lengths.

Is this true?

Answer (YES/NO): NO